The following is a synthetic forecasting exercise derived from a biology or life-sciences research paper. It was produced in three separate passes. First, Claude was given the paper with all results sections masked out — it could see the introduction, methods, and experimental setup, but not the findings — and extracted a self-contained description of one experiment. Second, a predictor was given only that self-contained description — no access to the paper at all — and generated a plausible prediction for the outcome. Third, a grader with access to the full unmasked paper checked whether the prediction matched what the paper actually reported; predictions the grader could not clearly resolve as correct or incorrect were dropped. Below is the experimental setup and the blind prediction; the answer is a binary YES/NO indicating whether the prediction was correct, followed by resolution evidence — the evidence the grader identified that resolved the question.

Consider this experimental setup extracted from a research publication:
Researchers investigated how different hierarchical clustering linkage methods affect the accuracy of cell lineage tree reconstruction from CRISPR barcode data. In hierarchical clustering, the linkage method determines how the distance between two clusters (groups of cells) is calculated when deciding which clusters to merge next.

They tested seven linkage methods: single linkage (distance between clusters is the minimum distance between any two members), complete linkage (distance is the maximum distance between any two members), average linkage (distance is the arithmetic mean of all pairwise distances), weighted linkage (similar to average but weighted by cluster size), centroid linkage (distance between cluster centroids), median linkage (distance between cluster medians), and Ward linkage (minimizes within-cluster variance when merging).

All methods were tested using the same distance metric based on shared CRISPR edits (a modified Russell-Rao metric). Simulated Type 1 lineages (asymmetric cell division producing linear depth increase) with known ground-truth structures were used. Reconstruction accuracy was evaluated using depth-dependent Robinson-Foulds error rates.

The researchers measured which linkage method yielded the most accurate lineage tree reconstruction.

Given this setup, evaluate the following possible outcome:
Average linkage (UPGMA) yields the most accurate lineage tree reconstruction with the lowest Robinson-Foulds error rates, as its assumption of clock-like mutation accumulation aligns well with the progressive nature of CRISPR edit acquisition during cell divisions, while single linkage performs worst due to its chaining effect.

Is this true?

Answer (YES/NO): NO